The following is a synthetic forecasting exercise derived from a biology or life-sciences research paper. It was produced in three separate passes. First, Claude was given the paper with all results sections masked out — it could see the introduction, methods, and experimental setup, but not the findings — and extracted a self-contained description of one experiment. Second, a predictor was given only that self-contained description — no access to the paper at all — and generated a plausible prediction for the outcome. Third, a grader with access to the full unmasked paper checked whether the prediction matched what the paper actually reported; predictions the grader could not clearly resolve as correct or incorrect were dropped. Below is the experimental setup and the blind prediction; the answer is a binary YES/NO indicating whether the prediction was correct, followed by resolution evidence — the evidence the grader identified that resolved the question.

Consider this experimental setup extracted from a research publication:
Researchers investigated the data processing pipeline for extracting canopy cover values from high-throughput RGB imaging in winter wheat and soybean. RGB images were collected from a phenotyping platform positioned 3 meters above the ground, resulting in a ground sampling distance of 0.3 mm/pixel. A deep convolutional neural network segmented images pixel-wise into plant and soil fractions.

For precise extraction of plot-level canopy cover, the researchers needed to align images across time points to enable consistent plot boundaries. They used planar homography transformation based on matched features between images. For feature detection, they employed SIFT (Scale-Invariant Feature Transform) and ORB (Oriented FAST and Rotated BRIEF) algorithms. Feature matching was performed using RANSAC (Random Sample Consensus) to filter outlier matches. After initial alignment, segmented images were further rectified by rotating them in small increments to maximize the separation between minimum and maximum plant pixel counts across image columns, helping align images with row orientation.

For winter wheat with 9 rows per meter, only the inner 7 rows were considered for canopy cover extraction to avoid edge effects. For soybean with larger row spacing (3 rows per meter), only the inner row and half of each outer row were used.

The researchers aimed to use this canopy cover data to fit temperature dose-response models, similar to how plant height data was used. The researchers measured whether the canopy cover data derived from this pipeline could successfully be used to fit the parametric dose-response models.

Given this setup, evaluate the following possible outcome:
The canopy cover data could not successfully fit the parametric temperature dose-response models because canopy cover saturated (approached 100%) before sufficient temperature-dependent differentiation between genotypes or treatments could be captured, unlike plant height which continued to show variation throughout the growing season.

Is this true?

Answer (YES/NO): NO